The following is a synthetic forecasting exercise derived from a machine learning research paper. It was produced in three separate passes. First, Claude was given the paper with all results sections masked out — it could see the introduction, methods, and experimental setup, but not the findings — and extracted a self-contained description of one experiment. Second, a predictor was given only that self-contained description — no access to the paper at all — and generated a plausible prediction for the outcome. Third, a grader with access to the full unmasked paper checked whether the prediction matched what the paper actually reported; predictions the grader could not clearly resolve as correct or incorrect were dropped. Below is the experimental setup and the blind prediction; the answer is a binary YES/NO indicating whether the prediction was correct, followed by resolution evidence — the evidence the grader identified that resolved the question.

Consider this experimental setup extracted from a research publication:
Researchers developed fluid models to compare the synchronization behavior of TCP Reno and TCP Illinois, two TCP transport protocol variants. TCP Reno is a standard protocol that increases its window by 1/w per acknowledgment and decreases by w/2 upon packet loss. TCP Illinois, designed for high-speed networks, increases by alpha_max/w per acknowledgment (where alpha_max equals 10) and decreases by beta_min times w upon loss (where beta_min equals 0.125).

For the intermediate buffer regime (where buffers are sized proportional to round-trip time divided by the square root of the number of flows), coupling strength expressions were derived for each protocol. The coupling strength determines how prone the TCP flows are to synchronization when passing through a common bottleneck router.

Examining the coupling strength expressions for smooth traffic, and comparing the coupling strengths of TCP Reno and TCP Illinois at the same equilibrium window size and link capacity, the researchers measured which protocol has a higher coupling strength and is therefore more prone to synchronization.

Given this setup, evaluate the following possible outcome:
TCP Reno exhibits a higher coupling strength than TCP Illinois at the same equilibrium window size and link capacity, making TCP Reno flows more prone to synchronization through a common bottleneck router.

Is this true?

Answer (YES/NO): YES